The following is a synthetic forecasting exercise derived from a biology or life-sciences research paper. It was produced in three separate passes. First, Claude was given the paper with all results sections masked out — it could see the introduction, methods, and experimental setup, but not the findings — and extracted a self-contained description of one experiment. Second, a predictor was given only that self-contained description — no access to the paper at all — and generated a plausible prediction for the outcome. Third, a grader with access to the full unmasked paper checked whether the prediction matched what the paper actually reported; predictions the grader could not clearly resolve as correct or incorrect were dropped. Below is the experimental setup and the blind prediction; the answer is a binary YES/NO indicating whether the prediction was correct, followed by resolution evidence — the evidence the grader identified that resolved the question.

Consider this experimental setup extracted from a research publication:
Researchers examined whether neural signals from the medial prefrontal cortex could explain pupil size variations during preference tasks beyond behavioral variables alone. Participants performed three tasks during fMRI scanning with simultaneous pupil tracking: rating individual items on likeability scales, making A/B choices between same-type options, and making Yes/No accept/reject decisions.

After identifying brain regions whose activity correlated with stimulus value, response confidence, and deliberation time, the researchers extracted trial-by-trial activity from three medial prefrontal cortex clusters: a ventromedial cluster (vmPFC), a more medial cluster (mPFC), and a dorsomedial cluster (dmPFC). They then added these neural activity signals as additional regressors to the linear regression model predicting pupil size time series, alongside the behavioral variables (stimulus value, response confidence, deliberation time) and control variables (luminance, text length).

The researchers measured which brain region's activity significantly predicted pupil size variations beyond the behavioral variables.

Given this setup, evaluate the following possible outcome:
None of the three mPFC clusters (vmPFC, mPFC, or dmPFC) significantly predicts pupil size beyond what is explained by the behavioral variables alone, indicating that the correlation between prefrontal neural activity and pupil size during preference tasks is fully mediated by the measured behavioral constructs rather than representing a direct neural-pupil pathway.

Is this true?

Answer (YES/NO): NO